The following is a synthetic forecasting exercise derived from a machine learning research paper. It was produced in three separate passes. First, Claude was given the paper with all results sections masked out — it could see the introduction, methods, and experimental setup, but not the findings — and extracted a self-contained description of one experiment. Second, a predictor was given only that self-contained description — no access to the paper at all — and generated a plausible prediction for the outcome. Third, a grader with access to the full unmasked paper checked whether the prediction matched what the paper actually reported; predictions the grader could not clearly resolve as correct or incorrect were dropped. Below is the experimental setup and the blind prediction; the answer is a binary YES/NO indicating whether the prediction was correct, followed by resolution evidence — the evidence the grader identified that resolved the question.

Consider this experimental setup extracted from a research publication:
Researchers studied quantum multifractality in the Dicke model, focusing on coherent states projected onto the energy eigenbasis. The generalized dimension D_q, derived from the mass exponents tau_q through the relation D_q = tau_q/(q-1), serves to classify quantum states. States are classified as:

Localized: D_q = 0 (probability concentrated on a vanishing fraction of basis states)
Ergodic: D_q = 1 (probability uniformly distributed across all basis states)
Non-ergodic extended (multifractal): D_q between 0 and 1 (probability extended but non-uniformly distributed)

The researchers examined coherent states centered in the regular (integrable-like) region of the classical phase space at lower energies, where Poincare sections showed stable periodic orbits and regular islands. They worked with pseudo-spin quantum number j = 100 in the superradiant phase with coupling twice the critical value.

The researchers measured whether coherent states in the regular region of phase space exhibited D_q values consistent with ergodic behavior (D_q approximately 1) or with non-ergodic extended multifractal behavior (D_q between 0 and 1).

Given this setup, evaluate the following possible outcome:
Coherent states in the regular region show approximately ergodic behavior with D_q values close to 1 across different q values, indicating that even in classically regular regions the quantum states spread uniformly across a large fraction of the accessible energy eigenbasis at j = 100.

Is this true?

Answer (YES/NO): NO